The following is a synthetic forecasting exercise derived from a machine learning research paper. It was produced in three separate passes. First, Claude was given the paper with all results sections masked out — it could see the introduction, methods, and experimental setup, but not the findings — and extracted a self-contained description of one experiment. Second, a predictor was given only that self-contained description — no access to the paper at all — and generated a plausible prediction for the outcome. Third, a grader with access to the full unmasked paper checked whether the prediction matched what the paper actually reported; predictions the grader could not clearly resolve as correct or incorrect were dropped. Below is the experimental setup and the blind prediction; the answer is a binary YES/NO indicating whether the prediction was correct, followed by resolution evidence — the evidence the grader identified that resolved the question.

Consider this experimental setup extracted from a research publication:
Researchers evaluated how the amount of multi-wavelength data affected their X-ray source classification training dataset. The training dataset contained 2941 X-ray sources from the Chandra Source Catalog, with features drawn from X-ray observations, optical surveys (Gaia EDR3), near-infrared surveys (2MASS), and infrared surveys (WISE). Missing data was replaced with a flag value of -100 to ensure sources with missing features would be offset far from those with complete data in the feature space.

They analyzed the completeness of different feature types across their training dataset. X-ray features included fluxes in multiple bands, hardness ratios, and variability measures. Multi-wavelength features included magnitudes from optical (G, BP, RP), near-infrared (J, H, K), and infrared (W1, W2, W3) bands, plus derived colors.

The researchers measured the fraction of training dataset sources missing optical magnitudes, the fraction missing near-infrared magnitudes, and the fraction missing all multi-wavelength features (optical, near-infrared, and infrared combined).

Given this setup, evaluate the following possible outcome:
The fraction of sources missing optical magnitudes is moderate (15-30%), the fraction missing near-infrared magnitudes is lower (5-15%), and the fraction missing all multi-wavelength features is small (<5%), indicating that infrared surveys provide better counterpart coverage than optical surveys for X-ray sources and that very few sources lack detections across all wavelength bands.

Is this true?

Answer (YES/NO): NO